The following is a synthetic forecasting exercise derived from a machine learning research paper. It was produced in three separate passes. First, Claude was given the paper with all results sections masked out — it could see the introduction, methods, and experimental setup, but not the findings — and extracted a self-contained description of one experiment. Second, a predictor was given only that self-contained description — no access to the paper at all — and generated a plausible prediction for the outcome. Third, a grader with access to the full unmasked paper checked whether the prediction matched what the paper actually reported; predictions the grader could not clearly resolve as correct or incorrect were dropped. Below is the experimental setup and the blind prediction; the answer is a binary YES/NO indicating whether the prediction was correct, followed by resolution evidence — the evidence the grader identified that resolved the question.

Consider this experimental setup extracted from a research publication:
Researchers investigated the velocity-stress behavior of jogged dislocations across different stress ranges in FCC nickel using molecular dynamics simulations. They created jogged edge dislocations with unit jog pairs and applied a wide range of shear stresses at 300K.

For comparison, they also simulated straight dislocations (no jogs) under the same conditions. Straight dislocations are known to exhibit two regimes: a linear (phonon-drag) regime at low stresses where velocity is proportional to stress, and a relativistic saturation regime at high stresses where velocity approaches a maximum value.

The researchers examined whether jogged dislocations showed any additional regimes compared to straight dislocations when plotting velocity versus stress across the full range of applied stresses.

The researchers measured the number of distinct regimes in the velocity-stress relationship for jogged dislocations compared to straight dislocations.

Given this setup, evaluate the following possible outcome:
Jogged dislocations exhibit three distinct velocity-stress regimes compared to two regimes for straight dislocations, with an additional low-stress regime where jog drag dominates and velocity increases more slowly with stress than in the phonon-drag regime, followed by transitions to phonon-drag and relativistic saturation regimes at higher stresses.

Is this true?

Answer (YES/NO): YES